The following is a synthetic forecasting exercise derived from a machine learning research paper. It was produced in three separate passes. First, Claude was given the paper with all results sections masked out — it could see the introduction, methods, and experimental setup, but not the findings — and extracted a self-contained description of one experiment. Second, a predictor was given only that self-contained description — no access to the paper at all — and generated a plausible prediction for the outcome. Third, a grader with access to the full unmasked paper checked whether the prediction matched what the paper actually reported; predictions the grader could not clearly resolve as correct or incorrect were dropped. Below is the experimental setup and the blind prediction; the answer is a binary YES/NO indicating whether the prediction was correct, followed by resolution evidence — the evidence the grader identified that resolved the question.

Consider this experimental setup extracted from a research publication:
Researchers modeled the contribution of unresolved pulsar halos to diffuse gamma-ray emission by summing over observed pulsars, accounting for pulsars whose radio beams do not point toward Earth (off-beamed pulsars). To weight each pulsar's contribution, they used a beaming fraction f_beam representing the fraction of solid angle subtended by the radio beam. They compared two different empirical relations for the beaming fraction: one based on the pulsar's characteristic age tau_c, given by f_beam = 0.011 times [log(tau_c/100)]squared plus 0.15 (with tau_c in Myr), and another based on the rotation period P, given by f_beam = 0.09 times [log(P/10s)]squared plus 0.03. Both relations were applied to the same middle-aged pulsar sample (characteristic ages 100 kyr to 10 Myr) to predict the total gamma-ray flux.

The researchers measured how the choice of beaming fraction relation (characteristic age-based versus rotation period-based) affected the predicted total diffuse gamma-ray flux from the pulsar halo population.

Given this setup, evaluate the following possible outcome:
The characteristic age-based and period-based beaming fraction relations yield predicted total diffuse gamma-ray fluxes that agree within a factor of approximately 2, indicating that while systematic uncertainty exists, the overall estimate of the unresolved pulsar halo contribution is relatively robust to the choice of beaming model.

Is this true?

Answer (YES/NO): YES